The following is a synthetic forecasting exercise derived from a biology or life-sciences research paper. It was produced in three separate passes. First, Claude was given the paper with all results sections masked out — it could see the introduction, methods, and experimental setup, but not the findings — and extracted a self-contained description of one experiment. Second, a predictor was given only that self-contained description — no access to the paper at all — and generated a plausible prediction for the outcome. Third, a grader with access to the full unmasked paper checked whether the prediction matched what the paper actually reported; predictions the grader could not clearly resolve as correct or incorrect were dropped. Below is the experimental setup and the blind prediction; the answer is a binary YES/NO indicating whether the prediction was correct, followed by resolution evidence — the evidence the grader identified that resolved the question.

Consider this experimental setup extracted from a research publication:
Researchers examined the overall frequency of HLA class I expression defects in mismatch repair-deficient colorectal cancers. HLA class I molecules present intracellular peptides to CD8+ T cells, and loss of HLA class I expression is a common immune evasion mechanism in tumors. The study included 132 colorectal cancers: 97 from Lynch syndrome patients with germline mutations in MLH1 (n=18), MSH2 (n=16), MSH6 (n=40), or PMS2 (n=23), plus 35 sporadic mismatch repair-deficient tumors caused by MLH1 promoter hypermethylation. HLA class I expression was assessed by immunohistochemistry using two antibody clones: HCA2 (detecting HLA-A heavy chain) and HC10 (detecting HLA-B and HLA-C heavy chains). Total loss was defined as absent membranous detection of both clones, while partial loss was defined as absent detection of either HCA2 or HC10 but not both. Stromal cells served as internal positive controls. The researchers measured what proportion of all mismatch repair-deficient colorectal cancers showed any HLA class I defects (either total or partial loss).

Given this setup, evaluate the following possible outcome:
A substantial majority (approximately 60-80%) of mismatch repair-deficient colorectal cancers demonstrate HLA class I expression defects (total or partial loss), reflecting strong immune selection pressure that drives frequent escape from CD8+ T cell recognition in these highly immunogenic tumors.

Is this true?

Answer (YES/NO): YES